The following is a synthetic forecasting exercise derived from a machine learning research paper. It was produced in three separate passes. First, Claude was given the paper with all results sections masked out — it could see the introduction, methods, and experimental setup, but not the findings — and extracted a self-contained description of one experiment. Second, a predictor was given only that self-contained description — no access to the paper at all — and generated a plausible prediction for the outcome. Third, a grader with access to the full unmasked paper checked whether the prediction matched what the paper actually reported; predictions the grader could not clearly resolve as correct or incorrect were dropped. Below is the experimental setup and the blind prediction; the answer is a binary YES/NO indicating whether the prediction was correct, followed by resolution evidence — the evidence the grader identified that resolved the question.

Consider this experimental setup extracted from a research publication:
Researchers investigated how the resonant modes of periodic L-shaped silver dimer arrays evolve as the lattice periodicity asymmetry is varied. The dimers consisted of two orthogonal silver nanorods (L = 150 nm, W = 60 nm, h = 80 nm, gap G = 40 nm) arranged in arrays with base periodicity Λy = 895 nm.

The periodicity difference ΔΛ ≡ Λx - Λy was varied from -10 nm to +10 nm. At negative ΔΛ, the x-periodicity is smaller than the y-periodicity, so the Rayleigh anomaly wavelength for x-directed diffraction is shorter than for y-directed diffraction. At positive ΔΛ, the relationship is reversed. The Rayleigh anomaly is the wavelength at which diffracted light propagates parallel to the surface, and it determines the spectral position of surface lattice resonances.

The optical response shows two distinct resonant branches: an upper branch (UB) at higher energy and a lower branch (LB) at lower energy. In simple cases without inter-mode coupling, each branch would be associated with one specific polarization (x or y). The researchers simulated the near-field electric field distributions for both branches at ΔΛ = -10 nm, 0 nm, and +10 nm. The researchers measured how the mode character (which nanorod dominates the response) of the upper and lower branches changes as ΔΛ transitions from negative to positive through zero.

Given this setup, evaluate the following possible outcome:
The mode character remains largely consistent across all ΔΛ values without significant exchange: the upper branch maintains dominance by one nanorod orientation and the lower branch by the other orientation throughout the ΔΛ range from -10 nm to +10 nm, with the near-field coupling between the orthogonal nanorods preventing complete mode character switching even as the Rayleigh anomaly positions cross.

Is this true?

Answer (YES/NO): NO